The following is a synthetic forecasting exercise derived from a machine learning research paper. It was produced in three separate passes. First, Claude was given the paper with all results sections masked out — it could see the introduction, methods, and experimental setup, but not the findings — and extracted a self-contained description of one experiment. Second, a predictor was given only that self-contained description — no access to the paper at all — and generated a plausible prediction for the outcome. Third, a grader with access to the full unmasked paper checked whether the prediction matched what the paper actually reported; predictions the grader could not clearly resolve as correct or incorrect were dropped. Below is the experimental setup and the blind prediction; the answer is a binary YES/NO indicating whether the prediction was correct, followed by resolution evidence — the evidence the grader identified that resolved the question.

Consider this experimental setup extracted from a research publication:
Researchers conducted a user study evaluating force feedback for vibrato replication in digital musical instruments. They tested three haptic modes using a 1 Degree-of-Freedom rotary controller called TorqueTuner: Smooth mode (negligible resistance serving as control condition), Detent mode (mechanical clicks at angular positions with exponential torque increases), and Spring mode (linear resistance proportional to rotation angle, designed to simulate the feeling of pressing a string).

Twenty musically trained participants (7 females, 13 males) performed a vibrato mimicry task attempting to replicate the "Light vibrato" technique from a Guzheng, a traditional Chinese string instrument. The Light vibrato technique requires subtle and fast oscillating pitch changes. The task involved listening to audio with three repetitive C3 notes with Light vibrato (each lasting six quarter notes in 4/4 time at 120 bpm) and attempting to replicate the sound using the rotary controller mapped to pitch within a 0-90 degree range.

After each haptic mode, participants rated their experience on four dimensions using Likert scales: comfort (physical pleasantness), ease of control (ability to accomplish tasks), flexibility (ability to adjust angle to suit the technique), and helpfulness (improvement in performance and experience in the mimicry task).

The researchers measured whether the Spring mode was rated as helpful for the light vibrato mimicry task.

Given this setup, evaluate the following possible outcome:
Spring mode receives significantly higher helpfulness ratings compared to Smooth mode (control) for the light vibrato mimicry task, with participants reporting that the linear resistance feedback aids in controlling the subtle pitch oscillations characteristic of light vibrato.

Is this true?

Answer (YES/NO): NO